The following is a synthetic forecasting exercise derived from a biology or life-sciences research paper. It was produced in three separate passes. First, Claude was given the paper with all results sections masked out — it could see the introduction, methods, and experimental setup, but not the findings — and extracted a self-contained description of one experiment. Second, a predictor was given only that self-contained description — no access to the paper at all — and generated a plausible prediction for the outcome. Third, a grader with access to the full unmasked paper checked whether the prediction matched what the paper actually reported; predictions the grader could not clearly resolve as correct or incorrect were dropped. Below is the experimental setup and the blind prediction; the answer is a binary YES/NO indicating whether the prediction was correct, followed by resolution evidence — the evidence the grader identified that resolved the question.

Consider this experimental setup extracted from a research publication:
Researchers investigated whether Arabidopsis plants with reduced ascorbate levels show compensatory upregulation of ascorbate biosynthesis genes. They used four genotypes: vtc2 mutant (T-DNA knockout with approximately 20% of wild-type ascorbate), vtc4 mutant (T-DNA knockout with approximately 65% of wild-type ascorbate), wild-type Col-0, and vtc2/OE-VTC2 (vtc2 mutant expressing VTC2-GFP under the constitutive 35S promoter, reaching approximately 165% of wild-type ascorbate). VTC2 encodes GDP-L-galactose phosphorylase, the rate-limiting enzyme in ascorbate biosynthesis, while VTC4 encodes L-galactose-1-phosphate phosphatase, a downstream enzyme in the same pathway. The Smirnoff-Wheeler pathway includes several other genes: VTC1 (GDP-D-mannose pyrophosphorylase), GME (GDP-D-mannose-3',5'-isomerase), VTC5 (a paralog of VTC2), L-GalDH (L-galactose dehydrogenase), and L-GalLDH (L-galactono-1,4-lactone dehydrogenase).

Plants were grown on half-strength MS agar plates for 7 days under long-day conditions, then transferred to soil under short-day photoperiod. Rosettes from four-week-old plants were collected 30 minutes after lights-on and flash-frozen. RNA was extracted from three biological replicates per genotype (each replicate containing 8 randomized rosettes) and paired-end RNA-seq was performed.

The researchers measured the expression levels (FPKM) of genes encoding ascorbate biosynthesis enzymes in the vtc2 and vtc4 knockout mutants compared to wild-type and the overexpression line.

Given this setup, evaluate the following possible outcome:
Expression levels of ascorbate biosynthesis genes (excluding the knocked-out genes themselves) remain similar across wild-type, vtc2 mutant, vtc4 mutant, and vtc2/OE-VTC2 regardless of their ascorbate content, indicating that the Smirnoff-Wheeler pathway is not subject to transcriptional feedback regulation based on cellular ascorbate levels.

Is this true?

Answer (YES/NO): YES